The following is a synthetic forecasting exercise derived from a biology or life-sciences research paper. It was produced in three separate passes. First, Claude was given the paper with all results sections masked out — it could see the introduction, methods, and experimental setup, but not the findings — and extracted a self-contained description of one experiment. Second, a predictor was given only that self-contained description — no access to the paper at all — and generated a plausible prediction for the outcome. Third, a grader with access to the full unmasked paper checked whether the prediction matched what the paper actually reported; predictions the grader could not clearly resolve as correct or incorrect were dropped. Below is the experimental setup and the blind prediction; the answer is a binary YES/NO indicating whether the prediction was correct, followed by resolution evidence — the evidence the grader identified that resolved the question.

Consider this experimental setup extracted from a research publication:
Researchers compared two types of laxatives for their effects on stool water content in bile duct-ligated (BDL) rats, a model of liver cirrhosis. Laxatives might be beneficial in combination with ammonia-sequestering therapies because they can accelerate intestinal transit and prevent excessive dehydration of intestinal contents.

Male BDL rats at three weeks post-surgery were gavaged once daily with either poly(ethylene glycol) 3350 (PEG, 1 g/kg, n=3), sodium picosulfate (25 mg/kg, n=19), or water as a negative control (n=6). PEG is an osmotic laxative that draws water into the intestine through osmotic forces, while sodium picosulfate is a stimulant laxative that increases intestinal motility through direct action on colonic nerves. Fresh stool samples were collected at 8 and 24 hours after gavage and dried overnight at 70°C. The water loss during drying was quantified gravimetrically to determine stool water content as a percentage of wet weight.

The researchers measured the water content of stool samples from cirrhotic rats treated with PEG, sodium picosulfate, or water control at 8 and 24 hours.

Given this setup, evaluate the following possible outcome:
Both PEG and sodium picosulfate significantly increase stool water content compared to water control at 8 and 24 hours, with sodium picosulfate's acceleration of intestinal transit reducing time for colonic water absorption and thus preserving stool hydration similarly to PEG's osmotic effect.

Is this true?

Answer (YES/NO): NO